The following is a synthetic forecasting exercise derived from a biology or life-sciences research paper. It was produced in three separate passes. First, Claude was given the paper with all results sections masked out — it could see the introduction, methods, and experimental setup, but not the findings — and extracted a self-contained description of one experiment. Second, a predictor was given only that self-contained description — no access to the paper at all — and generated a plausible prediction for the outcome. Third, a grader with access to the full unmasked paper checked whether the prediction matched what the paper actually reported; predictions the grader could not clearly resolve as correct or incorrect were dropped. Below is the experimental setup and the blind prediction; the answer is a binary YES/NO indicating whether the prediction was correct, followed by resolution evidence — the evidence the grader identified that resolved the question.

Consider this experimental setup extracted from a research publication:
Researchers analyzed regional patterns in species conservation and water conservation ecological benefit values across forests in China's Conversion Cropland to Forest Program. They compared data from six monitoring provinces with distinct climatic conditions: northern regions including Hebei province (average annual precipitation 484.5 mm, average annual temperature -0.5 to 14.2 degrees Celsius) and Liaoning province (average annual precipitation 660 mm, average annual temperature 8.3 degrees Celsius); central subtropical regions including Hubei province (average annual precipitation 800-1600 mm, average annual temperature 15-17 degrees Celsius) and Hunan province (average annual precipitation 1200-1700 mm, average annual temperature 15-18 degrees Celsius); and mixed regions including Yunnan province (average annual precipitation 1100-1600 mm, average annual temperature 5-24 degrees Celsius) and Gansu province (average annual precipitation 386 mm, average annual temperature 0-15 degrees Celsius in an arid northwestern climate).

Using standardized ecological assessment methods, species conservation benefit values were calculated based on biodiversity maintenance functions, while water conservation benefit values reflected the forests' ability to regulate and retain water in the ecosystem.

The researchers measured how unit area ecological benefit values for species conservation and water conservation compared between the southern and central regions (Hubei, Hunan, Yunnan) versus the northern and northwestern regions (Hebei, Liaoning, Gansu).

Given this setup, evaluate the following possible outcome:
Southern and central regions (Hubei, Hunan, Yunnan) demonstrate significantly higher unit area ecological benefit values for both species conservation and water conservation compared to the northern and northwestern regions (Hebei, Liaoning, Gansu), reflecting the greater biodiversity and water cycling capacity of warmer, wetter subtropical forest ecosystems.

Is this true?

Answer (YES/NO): NO